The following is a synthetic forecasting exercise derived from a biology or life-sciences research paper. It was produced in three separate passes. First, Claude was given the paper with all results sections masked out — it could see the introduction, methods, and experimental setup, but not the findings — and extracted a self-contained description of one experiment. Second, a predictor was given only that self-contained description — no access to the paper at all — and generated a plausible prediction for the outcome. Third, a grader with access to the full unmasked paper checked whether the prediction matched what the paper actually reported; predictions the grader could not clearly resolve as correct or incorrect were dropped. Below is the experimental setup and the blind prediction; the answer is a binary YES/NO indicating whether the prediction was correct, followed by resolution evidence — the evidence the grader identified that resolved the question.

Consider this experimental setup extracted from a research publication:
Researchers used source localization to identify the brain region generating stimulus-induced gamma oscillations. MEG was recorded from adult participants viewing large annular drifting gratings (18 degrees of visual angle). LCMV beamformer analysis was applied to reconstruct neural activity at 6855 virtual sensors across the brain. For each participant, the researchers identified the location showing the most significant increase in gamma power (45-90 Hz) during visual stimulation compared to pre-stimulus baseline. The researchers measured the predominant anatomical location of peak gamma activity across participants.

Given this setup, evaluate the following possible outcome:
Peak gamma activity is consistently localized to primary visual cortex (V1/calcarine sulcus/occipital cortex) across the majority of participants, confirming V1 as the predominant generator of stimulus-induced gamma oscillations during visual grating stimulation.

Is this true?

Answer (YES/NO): YES